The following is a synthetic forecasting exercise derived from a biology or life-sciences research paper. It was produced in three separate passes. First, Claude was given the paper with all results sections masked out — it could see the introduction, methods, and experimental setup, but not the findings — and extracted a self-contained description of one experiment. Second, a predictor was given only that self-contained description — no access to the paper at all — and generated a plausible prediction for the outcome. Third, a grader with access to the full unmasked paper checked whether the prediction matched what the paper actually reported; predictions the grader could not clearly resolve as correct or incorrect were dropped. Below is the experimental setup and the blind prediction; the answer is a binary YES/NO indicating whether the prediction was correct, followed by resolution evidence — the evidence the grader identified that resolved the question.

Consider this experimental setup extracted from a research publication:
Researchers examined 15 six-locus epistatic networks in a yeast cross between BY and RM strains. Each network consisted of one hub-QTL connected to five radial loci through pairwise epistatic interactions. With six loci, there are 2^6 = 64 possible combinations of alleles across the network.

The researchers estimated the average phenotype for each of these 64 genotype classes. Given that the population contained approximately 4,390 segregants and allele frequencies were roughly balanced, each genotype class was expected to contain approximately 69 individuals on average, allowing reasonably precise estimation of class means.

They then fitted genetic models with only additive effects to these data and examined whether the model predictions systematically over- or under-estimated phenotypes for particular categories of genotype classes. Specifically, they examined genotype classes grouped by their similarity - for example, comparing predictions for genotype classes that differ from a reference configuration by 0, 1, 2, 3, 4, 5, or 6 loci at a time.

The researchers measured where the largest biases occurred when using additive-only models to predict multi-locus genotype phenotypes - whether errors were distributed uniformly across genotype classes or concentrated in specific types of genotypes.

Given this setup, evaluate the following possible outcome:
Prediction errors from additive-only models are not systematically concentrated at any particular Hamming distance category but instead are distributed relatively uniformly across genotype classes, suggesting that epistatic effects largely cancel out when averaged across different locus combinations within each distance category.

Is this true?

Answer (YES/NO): NO